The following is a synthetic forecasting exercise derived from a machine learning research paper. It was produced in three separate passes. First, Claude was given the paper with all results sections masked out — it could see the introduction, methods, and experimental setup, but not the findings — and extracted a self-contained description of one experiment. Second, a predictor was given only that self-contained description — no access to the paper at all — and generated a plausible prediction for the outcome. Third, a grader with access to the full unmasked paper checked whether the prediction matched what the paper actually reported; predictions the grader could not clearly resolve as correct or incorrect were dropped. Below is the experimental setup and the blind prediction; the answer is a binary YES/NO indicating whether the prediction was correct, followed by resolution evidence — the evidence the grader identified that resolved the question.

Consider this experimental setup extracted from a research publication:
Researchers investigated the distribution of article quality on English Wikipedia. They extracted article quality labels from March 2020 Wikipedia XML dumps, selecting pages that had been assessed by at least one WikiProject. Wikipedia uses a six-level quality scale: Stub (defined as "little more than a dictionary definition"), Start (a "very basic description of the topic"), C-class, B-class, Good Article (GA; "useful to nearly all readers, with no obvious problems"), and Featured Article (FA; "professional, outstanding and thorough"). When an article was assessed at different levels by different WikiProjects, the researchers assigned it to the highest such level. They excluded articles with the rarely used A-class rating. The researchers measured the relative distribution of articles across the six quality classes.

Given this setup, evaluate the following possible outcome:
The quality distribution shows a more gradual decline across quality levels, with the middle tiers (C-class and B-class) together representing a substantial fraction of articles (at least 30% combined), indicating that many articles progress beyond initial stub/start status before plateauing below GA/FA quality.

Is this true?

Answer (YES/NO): NO